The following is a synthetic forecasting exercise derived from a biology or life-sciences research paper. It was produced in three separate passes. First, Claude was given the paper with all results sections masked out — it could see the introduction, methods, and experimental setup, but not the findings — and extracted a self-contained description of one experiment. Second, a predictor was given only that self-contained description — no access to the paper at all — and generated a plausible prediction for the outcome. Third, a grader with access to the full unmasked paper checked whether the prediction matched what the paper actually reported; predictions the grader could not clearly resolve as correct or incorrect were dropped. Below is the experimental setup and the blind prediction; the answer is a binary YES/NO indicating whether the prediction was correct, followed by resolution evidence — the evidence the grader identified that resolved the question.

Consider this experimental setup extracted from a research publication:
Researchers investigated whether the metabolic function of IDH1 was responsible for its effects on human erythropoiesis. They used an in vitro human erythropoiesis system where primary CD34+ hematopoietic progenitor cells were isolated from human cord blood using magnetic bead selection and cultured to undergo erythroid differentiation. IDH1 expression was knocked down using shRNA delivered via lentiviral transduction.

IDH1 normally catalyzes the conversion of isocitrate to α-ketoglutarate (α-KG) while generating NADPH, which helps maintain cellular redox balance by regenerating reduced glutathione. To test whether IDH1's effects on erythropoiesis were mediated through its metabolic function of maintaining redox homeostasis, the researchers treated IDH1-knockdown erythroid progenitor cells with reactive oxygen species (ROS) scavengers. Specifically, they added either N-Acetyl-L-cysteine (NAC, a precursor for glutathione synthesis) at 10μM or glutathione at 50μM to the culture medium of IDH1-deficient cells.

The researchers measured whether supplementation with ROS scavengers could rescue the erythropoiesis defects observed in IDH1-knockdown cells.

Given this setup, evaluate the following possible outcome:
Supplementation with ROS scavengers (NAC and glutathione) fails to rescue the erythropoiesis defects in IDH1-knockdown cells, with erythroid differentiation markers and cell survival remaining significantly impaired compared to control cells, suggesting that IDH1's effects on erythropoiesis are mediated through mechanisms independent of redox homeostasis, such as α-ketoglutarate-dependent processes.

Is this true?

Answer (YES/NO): NO